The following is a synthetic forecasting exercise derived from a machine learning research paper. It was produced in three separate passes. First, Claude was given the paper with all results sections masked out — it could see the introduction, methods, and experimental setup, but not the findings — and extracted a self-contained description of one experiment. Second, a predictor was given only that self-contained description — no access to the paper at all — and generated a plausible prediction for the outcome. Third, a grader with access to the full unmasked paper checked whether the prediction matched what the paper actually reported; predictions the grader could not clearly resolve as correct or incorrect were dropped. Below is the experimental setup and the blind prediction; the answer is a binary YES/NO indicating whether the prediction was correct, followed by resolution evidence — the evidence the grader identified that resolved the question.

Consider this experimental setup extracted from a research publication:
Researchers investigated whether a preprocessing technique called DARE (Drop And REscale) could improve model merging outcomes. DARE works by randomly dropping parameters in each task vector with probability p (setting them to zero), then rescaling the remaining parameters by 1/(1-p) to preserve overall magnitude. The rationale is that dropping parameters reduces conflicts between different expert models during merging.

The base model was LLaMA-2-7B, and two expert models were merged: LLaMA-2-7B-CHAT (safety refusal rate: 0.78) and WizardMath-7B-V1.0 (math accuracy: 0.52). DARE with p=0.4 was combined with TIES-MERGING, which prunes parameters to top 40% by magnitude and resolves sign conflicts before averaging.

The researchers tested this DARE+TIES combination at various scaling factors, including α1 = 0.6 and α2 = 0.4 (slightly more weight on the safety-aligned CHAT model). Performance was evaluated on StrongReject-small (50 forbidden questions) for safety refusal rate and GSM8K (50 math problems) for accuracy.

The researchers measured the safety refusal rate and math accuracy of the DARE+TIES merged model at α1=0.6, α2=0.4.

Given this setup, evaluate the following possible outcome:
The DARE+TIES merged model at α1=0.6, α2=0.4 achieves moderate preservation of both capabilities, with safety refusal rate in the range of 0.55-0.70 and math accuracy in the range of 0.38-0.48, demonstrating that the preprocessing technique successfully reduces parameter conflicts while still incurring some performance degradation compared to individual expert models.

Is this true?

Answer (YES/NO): NO